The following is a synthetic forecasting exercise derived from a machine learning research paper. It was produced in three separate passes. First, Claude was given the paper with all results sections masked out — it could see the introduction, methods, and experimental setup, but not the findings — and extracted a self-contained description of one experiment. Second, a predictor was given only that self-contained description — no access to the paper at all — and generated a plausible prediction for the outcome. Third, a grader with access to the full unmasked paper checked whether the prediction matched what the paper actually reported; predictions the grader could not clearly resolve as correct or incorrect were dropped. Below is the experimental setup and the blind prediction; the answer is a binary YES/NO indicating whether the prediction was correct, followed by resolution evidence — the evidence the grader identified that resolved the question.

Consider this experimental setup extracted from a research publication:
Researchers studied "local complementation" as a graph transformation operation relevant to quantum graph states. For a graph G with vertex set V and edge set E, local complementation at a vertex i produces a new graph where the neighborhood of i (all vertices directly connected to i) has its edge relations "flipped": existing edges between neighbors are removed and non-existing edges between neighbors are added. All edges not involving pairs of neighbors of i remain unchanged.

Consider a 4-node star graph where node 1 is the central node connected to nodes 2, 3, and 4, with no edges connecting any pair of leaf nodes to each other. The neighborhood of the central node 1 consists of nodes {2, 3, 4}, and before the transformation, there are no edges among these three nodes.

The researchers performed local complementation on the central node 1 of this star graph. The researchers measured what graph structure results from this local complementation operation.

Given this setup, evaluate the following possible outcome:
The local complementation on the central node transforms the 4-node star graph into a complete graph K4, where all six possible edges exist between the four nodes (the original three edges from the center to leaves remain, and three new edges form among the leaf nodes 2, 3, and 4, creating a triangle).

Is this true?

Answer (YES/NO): YES